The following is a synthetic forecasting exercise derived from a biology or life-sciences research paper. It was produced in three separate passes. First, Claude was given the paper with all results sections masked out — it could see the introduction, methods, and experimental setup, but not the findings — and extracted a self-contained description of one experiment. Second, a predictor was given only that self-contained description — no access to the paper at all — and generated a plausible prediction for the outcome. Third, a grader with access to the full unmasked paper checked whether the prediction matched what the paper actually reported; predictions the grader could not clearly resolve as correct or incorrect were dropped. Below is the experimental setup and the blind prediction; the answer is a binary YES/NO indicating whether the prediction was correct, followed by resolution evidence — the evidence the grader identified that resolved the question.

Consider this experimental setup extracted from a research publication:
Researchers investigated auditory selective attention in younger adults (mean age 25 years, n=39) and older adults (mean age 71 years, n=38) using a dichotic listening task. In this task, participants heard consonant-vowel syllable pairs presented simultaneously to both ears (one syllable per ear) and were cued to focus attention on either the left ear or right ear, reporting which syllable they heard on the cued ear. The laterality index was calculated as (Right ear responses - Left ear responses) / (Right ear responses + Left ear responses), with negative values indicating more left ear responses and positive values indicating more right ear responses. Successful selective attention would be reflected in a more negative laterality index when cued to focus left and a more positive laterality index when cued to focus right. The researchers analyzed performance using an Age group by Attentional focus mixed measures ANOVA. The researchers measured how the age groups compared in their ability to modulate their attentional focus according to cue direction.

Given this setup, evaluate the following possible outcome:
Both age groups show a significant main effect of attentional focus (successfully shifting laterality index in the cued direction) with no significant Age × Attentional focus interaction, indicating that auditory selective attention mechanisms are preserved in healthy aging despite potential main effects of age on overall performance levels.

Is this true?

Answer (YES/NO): NO